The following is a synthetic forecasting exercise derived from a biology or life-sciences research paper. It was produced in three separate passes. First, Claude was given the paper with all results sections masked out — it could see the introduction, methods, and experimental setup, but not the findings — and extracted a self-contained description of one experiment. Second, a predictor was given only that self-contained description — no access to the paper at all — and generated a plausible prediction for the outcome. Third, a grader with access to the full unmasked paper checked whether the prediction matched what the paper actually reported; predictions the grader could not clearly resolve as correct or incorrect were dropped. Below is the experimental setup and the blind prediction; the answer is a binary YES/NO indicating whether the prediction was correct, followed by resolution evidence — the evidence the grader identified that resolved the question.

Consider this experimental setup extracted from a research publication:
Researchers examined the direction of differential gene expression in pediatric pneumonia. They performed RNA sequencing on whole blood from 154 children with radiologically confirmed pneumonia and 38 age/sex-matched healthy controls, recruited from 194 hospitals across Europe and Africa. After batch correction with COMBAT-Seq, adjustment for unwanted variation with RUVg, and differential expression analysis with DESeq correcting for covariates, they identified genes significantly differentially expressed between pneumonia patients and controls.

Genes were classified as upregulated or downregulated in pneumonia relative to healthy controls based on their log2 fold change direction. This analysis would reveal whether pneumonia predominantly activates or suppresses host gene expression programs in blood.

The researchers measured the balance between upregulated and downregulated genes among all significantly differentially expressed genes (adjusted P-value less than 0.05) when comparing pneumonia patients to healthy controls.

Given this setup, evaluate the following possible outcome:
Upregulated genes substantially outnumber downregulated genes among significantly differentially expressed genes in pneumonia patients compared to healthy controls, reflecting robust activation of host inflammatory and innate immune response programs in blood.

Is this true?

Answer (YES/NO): NO